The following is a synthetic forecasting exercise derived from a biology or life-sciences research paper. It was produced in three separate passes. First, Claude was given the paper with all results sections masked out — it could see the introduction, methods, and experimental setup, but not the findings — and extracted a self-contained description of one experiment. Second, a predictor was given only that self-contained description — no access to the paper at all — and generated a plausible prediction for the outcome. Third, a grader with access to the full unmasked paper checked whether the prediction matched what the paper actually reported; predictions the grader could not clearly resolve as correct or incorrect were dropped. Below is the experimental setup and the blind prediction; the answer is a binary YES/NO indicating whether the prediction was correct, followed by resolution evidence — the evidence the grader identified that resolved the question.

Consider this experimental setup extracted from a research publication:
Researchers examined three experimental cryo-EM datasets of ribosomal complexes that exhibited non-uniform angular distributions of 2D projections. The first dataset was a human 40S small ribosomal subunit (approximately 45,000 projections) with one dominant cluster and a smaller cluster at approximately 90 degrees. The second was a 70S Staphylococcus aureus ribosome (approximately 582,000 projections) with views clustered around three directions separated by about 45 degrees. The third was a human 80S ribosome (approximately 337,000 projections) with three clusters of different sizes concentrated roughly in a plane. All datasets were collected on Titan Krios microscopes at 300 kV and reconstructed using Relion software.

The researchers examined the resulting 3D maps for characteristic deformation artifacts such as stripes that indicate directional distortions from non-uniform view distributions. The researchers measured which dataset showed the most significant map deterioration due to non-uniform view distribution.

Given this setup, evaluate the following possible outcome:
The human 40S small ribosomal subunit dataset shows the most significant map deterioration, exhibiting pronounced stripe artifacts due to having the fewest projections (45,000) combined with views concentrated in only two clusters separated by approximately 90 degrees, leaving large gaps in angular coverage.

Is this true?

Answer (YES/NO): NO